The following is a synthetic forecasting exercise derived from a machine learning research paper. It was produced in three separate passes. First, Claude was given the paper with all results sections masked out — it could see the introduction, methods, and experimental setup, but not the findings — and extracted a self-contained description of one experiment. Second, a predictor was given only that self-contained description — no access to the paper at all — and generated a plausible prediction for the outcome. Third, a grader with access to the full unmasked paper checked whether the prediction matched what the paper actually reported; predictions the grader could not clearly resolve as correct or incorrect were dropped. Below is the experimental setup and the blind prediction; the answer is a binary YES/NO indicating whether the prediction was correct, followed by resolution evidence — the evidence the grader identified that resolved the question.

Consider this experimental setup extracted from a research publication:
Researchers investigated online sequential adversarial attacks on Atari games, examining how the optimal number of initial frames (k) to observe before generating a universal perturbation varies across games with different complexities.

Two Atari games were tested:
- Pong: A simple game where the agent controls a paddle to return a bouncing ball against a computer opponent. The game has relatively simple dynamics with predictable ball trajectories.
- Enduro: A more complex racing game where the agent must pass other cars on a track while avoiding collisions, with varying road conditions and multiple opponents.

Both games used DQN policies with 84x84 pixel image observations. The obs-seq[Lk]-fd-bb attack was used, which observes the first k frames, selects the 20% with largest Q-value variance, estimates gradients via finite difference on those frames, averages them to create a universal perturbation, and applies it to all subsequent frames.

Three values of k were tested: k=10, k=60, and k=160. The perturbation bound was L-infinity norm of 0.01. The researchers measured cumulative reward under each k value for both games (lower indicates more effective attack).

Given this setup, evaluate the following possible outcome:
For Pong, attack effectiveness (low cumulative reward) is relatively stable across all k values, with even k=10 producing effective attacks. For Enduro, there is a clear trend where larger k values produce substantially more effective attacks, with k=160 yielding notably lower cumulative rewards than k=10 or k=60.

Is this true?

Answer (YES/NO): YES